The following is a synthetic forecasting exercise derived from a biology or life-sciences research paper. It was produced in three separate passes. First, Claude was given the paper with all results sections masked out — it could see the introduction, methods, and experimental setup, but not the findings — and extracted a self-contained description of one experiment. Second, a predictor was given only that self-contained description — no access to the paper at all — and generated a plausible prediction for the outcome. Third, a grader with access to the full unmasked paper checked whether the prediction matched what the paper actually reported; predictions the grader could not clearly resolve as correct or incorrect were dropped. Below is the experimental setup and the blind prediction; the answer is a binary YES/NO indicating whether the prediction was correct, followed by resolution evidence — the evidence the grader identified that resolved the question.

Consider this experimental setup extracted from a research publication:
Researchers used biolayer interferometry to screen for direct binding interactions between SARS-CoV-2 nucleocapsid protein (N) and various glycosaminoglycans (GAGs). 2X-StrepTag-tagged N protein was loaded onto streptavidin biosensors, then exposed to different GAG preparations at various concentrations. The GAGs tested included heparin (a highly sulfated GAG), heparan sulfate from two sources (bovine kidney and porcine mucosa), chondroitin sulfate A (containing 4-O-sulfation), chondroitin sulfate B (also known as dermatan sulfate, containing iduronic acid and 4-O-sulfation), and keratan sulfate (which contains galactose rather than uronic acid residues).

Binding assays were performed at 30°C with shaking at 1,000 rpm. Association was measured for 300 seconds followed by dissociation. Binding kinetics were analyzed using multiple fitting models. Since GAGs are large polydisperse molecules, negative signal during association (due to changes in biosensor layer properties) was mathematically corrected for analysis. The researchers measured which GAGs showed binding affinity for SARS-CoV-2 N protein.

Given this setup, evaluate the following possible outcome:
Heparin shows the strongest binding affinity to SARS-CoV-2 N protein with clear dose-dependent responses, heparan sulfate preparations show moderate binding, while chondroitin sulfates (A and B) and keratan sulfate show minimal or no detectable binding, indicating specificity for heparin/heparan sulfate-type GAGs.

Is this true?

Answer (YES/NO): NO